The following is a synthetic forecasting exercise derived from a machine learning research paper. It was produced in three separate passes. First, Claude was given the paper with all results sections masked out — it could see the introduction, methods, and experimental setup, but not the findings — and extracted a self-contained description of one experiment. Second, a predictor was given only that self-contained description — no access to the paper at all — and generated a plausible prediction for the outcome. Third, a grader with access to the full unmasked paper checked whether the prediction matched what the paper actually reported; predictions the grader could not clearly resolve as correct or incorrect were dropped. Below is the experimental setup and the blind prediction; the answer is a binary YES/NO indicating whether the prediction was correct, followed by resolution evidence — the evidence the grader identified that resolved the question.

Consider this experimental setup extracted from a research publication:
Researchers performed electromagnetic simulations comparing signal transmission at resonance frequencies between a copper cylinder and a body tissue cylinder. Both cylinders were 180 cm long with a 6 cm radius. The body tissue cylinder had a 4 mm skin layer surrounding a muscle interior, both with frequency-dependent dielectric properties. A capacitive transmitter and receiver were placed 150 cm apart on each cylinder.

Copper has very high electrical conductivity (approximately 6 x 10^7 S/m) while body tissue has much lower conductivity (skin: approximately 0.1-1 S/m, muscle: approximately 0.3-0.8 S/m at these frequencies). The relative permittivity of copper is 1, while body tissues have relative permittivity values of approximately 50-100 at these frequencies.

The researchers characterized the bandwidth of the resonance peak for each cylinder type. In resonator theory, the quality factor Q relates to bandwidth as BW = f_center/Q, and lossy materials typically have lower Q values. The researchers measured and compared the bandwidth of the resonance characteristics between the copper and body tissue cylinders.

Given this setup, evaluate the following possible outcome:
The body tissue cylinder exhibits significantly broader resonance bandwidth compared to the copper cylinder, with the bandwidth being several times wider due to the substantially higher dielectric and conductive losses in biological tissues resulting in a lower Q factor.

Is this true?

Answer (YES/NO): YES